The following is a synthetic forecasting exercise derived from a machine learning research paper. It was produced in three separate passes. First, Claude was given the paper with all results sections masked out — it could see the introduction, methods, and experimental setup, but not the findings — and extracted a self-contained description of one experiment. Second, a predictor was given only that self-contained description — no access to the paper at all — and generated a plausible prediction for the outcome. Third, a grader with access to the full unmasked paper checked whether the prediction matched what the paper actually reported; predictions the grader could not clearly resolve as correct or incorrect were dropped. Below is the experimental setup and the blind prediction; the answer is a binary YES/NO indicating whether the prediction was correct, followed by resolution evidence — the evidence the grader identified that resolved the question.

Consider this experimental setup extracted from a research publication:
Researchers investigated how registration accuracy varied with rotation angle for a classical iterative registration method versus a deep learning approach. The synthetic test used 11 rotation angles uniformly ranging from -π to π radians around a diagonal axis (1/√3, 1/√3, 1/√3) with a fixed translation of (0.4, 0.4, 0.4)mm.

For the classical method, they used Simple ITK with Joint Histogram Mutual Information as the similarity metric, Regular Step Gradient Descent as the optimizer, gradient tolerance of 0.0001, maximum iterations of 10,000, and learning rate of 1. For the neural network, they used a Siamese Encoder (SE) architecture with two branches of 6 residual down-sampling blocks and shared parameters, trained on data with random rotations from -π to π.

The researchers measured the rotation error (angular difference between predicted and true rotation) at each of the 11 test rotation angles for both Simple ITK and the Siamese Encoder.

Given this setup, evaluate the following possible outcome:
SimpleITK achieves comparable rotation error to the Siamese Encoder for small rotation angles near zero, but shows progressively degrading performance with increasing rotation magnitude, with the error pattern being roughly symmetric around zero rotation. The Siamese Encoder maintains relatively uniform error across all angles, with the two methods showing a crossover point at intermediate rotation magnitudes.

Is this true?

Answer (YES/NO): NO